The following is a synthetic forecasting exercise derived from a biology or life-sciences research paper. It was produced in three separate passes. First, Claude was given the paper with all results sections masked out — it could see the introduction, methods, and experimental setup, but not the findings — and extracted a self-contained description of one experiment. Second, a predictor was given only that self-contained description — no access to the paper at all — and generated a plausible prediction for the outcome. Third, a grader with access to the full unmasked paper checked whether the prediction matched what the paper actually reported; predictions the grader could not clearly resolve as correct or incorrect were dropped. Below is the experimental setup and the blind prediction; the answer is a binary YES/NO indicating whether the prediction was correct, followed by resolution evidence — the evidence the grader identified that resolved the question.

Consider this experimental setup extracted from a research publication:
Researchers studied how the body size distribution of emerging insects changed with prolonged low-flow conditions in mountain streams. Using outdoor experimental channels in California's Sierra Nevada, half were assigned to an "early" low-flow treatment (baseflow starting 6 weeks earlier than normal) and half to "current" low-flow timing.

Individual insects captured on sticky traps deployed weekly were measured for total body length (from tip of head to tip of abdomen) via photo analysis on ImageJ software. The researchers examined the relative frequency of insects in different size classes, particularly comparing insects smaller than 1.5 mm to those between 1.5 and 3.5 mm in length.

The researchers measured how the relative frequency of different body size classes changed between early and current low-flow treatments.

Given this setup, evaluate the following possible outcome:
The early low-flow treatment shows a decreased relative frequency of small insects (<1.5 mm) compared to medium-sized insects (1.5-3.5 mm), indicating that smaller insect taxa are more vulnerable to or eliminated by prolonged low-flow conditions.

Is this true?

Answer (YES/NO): NO